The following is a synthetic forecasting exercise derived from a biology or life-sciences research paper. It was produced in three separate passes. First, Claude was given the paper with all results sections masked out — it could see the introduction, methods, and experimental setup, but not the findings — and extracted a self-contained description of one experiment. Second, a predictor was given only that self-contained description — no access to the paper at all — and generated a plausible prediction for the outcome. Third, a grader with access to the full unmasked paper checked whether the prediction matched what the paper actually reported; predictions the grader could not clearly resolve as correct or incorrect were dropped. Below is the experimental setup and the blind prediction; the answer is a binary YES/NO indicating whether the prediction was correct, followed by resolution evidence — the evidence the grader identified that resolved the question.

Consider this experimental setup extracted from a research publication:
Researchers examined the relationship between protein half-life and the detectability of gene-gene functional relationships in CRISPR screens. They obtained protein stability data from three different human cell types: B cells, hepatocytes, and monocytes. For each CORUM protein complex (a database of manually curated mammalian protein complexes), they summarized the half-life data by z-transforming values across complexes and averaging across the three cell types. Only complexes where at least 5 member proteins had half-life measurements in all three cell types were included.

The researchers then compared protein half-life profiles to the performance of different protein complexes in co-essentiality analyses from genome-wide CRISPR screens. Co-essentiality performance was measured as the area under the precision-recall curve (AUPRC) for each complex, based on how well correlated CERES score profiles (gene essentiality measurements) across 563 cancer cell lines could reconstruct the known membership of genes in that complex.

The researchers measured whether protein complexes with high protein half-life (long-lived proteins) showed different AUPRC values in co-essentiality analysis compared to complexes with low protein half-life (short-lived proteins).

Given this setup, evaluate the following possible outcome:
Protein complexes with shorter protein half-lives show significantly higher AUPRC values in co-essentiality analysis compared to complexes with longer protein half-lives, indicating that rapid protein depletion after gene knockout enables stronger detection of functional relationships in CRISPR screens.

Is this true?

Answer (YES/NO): NO